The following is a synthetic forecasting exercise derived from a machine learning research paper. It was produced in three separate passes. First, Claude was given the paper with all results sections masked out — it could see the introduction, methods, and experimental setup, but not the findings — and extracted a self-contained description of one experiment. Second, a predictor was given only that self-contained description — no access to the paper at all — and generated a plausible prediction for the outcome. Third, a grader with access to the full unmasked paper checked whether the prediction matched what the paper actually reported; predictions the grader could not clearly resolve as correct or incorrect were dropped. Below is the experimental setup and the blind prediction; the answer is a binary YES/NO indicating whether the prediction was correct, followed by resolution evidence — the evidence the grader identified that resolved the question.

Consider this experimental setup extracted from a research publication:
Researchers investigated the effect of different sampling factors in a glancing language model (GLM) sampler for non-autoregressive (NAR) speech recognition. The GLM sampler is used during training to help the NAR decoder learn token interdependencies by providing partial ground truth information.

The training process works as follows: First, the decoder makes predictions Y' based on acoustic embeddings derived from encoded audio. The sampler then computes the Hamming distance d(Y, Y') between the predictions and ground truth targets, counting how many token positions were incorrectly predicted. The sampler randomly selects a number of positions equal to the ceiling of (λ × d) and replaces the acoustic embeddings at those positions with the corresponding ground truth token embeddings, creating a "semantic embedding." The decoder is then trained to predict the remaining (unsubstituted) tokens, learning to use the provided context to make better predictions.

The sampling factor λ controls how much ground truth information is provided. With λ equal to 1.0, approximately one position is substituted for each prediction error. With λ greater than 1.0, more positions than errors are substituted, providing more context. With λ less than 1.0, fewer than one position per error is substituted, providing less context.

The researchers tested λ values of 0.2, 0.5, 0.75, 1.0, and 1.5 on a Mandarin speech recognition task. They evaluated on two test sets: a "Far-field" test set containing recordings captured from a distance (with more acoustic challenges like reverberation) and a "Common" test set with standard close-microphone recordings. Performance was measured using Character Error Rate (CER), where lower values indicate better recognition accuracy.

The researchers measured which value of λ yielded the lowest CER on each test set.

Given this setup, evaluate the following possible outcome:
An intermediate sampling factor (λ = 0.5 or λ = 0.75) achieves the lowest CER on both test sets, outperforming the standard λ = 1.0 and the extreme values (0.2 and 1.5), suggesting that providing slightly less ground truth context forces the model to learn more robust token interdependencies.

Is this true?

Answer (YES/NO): YES